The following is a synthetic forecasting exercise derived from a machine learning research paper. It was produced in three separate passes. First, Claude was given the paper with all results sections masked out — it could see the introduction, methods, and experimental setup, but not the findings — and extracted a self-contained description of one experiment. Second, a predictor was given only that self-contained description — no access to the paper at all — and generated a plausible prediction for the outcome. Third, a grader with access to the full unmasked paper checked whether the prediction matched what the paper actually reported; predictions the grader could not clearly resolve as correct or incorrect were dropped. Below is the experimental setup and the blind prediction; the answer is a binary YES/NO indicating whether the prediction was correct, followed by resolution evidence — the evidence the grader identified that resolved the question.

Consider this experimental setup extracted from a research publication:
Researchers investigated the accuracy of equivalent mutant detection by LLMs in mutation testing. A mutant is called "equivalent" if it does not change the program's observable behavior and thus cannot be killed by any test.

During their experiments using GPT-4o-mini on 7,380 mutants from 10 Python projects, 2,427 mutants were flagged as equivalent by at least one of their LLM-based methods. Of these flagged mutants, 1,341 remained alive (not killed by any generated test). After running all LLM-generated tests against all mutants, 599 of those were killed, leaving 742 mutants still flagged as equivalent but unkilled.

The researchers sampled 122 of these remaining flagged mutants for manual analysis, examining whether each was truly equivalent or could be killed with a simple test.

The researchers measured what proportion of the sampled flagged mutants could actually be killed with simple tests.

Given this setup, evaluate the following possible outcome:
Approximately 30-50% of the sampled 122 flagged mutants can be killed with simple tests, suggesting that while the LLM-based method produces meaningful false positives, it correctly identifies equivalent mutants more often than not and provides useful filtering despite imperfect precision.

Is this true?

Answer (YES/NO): NO